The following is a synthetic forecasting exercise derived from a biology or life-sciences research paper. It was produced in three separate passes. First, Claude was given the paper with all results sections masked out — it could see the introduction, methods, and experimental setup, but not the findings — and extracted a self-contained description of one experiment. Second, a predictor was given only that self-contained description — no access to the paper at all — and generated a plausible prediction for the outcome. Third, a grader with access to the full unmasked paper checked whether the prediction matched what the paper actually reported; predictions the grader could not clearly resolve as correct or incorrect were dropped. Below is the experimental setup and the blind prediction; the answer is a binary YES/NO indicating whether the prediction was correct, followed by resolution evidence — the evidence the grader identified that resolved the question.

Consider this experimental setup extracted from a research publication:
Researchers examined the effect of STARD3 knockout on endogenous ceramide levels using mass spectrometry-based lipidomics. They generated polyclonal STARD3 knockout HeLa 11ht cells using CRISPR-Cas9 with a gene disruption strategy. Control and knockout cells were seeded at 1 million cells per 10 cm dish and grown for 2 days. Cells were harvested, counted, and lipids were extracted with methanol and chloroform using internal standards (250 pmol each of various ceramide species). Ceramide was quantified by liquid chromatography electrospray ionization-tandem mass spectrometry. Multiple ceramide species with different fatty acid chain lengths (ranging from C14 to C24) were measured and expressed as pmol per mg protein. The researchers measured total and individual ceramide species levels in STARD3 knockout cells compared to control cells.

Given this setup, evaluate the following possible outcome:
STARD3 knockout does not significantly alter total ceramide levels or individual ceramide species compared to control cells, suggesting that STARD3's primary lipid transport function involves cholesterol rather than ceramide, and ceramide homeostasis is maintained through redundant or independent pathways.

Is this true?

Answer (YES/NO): NO